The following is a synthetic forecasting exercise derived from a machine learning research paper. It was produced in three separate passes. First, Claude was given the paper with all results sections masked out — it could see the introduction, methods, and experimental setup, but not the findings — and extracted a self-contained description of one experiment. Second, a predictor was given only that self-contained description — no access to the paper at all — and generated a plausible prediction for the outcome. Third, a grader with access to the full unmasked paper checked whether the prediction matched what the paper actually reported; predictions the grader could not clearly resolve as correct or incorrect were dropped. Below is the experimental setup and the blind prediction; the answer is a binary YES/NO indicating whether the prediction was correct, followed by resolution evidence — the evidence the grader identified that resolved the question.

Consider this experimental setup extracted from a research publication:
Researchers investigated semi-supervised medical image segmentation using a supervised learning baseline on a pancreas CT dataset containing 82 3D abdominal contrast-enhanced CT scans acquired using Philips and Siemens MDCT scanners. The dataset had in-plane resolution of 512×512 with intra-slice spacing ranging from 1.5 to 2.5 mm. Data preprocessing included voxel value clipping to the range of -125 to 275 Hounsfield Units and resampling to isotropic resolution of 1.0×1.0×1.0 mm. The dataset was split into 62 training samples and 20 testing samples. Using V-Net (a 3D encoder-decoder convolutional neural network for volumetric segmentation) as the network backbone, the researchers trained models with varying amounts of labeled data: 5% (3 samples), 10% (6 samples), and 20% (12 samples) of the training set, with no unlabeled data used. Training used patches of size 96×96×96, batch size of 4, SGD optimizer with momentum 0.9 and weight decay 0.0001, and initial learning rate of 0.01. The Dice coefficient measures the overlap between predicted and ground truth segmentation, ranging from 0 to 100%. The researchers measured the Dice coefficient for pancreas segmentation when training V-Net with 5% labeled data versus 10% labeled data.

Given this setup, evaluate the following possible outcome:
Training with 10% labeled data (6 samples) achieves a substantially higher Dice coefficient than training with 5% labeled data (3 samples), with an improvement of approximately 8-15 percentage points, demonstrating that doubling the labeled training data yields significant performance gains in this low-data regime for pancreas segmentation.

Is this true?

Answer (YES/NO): NO